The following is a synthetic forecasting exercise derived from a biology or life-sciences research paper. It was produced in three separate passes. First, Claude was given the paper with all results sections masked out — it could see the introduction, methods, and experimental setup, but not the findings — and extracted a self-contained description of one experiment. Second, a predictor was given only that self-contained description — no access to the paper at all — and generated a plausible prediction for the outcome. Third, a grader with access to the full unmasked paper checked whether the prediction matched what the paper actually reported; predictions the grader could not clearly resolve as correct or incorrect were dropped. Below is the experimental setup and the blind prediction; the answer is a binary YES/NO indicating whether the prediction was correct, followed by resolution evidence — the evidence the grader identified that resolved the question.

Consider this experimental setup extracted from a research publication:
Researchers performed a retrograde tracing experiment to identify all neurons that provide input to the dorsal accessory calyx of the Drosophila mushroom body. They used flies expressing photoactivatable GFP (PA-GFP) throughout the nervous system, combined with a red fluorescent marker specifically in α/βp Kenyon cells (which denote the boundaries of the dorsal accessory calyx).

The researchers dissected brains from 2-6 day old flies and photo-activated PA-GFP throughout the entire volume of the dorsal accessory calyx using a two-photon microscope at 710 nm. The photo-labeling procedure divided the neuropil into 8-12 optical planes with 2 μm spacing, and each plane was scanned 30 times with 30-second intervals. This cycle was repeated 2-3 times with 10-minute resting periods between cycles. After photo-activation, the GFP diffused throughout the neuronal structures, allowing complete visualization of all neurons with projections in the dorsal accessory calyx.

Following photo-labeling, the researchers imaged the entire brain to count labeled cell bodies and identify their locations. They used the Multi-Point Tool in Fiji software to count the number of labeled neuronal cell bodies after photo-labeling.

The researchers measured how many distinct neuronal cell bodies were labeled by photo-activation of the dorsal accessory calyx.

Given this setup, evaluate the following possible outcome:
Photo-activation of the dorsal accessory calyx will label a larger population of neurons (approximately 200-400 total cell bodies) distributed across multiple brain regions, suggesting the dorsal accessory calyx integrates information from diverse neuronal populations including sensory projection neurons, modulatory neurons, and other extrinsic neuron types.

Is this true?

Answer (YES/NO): NO